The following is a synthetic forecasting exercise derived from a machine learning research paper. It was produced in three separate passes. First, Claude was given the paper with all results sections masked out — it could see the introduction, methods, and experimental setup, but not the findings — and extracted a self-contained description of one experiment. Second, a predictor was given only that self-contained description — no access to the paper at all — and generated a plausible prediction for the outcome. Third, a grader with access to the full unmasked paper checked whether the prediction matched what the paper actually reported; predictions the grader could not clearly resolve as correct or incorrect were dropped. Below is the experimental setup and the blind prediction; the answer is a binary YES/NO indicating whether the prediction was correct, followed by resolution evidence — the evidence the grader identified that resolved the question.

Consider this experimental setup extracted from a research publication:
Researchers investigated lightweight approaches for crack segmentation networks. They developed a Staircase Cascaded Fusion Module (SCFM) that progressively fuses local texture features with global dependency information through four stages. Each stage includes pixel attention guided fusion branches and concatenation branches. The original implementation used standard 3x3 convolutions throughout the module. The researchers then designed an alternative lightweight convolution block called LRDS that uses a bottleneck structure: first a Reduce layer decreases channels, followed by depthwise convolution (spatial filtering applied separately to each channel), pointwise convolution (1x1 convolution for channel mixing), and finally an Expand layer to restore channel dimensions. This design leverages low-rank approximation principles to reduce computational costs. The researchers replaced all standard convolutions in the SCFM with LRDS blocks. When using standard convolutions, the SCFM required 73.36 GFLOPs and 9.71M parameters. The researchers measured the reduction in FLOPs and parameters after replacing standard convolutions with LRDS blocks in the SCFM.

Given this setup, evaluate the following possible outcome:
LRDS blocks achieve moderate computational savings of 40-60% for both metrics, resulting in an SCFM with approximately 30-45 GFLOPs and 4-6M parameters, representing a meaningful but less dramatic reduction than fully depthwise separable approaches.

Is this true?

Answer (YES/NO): NO